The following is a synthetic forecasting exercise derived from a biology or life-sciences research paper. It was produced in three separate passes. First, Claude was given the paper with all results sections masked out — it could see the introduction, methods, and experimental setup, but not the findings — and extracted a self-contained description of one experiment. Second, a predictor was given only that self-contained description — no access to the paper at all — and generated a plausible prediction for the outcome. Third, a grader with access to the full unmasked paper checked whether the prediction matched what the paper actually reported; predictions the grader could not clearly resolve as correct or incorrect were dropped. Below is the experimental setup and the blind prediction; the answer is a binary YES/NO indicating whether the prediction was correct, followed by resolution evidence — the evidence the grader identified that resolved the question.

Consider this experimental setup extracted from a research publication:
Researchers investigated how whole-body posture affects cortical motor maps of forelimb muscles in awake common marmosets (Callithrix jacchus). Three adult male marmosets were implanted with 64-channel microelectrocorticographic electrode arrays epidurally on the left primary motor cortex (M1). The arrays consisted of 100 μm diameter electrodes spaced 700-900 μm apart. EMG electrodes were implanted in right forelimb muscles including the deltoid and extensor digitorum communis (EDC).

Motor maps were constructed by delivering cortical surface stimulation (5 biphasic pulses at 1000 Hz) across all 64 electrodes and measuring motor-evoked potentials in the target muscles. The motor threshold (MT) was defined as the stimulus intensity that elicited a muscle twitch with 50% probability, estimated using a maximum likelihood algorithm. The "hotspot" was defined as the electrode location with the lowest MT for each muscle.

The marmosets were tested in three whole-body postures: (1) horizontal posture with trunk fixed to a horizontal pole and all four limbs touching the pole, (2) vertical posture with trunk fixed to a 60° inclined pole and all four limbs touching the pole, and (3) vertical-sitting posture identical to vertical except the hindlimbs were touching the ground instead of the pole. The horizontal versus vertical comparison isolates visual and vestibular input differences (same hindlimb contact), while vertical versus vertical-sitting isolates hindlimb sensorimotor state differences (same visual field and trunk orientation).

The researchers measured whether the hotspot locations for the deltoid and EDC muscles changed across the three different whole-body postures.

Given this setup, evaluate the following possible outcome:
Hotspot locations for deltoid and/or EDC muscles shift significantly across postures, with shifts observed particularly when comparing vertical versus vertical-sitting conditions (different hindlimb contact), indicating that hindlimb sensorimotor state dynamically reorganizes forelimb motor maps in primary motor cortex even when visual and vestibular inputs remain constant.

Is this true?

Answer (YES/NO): NO